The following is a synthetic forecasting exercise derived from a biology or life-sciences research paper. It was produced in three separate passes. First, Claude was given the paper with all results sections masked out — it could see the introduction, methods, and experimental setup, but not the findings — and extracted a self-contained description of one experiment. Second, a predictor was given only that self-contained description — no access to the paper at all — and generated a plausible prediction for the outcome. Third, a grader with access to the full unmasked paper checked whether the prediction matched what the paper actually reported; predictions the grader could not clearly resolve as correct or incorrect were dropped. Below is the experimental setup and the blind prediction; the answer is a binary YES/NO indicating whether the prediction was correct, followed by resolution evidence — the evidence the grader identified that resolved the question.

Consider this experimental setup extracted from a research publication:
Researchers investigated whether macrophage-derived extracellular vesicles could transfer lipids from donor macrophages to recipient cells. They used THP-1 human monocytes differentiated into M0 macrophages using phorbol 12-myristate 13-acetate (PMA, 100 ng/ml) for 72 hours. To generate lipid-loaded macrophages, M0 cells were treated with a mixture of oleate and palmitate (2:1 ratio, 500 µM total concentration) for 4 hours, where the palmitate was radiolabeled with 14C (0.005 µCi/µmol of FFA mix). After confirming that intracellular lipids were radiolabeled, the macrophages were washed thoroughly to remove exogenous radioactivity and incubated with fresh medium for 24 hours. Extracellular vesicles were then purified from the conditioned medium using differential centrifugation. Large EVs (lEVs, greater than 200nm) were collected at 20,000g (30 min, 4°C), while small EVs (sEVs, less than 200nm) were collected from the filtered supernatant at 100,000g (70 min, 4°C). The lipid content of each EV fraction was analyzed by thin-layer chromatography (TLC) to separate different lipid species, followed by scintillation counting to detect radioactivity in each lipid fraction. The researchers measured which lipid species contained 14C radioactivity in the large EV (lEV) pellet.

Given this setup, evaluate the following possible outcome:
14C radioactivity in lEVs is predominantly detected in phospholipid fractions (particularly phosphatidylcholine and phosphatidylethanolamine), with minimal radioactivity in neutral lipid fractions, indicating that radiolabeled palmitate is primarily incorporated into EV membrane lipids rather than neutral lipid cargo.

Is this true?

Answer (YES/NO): NO